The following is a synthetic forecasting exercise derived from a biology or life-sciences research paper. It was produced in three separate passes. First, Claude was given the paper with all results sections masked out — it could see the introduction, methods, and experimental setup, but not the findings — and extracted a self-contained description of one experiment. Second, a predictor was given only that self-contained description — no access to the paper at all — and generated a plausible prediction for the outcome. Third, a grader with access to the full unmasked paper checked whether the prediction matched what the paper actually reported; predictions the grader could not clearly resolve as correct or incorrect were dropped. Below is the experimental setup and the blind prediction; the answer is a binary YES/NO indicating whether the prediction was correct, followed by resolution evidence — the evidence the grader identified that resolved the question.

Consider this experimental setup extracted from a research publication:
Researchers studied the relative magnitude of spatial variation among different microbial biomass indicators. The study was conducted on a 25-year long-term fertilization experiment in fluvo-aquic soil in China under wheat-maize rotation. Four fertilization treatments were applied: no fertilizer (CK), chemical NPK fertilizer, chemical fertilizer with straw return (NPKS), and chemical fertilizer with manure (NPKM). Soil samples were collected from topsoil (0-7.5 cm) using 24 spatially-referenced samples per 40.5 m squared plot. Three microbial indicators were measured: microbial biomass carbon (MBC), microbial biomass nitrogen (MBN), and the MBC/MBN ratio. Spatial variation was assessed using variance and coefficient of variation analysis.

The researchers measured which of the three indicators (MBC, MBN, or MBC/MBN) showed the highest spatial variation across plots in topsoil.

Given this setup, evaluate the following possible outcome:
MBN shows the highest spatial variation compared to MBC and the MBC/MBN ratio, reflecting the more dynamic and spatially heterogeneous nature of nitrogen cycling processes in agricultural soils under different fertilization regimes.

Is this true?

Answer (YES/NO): NO